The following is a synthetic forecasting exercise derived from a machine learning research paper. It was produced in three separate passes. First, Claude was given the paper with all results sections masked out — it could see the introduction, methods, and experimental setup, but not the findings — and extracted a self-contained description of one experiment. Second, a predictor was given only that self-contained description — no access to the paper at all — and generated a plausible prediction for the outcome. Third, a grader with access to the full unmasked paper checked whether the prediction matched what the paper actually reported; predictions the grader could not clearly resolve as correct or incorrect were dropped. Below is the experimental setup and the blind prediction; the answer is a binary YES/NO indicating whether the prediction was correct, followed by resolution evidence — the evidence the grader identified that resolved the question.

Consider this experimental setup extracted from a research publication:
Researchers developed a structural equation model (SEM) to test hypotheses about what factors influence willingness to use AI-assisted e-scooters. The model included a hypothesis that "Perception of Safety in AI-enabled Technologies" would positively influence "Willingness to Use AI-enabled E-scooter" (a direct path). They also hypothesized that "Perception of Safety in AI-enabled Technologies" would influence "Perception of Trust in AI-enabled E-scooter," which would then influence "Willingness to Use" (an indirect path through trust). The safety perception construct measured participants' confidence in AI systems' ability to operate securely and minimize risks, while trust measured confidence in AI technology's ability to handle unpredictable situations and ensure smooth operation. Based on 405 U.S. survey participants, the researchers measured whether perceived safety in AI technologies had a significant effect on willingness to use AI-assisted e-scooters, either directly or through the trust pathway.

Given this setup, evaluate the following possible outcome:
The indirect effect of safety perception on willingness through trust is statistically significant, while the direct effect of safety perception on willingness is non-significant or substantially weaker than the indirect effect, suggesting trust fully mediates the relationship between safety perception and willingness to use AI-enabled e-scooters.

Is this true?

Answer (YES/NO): NO